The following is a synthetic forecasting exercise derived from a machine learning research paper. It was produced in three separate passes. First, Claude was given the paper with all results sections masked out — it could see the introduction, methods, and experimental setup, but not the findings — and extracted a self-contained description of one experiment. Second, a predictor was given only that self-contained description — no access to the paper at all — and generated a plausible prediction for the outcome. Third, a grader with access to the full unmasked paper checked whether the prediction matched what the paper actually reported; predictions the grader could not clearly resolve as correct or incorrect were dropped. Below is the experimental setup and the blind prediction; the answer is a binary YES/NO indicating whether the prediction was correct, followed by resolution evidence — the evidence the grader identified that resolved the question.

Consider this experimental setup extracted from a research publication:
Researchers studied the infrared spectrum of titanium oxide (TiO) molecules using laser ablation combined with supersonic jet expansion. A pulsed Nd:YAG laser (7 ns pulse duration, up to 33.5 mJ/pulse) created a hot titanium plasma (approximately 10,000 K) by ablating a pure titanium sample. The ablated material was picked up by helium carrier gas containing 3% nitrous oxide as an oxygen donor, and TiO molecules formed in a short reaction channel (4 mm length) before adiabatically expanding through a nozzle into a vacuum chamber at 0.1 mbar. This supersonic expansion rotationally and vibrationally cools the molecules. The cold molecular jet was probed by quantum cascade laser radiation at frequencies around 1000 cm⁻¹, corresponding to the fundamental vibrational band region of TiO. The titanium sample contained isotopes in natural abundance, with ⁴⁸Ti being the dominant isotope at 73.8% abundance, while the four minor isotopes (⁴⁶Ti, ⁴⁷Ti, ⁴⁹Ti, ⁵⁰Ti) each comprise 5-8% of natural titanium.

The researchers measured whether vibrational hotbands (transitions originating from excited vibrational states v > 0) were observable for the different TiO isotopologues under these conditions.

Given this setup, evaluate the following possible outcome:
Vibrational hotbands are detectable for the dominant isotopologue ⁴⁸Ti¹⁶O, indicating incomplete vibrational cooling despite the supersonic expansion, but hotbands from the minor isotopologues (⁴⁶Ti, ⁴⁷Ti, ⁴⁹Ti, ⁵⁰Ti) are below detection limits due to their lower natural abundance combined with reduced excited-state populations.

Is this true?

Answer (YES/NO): YES